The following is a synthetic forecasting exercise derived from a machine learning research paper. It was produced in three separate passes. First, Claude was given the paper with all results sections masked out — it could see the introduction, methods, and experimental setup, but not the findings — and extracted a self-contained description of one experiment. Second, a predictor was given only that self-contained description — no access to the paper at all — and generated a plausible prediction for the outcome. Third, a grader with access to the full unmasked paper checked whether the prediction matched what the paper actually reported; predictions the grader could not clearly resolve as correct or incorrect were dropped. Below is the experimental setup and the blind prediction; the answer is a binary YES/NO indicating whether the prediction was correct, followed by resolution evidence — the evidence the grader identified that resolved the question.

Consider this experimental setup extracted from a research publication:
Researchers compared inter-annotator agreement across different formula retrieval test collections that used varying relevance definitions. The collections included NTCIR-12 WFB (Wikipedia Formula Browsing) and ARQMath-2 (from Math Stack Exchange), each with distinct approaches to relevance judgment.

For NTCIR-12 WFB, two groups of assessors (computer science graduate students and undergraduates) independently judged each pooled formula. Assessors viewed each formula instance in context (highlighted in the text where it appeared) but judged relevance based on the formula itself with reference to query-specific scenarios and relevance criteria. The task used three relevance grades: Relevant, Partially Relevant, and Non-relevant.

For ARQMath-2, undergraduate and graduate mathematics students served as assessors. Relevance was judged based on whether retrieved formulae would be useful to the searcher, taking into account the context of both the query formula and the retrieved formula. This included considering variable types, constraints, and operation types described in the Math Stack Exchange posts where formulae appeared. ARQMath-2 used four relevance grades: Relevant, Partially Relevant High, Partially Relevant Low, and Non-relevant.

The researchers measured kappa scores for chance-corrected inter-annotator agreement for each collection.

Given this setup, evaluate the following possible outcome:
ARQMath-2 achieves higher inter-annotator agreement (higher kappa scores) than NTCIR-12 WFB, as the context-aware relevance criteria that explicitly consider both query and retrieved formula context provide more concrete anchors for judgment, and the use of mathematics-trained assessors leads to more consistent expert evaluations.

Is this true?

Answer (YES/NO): YES